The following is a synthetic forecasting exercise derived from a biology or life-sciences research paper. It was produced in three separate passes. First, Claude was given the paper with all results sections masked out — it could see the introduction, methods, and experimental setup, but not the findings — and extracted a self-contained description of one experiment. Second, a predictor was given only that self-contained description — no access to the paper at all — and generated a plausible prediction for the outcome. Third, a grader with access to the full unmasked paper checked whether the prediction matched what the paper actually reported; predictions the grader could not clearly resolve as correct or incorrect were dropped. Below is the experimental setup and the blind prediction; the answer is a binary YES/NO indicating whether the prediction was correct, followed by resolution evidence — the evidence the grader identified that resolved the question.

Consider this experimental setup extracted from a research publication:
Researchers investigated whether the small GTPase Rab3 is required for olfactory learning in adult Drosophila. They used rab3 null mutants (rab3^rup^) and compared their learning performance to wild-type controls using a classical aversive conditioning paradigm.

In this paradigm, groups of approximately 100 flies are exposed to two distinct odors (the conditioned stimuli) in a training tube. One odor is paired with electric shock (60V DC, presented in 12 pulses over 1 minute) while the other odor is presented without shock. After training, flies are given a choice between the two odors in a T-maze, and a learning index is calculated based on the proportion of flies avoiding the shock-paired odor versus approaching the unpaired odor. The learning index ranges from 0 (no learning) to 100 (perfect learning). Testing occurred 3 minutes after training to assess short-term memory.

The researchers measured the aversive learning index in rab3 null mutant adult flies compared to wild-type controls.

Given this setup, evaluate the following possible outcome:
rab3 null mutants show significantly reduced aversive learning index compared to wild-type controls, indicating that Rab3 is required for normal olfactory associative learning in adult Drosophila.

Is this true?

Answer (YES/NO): YES